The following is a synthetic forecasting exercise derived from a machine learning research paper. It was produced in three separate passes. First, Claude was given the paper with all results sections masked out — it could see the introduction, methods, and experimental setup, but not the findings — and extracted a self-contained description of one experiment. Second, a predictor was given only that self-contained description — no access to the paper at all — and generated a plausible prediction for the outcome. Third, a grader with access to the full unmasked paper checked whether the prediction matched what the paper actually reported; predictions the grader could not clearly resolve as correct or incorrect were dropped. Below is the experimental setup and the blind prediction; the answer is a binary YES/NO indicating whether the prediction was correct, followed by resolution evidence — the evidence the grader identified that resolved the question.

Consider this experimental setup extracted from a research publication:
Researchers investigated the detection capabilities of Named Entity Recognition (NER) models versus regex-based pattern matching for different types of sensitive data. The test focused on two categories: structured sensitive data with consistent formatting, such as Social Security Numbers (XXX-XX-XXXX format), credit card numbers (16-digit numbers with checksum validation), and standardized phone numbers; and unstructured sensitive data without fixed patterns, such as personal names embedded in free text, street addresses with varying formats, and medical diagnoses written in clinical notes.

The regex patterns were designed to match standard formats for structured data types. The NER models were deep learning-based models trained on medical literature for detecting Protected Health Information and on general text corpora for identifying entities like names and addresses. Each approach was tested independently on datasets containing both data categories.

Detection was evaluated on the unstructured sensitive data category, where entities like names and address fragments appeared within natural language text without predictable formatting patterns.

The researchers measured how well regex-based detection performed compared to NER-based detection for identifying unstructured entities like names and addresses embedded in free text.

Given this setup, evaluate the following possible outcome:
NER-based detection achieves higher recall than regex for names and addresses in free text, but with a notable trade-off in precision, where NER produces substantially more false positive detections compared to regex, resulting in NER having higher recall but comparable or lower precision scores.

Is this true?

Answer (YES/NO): YES